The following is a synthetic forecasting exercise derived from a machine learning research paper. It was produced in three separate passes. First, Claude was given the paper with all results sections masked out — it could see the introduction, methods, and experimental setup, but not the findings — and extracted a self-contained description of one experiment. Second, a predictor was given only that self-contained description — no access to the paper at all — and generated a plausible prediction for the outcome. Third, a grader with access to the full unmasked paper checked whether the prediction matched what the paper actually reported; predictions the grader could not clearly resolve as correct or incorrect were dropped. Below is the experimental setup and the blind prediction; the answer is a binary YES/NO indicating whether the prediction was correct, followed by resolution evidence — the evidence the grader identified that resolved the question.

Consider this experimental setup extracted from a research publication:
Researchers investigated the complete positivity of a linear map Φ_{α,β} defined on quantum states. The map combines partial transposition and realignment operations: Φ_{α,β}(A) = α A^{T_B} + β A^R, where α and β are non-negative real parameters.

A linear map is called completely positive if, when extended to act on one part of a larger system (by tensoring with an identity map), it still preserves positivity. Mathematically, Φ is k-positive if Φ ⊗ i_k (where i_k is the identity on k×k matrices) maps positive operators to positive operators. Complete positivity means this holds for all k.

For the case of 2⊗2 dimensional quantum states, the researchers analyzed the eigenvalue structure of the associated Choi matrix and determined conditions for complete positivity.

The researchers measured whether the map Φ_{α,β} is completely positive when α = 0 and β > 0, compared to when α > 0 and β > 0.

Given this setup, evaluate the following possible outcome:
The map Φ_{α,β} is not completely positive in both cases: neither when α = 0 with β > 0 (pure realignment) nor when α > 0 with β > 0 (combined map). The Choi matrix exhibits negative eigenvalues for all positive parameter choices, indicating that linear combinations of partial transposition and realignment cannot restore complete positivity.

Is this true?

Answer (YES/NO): NO